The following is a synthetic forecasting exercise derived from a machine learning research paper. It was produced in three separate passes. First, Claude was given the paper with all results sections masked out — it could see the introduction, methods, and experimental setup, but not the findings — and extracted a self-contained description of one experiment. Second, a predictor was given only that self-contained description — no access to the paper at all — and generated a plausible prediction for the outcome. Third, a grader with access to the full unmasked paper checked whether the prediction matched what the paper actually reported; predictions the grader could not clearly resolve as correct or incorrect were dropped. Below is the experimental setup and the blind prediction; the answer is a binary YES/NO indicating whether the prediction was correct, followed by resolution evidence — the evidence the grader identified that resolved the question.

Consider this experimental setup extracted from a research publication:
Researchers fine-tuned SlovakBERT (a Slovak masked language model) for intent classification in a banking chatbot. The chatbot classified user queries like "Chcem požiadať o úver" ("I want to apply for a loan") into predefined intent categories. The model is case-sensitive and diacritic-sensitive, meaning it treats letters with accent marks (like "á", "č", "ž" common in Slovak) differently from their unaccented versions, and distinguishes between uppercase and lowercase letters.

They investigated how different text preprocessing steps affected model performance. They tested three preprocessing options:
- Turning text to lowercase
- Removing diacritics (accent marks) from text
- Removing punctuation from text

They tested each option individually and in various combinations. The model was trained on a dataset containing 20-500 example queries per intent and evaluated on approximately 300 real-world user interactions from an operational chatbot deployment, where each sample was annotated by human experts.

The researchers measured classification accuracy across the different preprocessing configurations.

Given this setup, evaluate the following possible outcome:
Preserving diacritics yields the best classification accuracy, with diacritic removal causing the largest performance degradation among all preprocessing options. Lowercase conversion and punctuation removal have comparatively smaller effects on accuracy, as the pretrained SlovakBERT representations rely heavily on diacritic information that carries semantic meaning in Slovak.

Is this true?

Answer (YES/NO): NO